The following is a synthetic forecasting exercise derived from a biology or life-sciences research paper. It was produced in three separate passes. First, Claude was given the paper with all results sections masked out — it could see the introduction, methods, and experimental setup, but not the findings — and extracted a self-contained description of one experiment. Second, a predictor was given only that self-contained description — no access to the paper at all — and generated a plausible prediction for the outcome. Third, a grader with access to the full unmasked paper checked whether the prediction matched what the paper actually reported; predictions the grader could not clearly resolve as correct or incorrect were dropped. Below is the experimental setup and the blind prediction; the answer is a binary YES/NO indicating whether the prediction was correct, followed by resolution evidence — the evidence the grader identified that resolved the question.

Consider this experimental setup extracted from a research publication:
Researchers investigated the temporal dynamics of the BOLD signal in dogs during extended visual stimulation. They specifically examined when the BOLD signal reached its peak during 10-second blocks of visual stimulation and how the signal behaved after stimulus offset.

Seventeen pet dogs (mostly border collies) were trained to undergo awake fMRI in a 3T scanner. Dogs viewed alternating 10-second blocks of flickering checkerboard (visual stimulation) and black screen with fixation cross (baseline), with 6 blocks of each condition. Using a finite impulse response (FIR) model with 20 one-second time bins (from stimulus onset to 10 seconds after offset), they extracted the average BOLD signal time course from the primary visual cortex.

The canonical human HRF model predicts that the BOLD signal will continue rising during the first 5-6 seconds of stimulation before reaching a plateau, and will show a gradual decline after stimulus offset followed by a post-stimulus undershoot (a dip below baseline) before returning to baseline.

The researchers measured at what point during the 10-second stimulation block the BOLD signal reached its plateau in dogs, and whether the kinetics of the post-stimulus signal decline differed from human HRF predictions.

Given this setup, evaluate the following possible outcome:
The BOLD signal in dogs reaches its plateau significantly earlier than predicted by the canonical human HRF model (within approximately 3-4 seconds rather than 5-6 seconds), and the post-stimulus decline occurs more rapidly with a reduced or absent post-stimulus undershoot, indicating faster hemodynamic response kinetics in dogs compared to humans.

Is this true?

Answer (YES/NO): NO